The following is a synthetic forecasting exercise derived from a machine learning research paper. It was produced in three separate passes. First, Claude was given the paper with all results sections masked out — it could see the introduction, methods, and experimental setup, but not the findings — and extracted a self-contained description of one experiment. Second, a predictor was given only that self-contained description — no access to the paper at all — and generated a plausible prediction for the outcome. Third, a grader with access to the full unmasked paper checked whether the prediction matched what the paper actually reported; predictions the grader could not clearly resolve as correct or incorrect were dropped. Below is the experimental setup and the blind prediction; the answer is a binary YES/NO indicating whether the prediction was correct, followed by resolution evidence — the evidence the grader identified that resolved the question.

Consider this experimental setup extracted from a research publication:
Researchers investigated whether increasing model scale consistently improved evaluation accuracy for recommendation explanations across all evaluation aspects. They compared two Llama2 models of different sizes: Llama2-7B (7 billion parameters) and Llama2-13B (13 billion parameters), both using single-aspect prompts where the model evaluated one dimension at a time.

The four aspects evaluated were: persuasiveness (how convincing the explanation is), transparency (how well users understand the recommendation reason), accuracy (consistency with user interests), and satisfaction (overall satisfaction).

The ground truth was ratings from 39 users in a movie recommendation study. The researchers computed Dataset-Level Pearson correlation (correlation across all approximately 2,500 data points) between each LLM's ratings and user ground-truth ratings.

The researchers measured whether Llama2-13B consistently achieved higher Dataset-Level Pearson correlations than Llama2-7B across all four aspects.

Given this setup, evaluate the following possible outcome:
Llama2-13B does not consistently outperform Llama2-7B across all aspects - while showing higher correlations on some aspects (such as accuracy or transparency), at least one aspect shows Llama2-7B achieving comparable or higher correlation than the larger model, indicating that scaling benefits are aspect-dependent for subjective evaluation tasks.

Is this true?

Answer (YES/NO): NO